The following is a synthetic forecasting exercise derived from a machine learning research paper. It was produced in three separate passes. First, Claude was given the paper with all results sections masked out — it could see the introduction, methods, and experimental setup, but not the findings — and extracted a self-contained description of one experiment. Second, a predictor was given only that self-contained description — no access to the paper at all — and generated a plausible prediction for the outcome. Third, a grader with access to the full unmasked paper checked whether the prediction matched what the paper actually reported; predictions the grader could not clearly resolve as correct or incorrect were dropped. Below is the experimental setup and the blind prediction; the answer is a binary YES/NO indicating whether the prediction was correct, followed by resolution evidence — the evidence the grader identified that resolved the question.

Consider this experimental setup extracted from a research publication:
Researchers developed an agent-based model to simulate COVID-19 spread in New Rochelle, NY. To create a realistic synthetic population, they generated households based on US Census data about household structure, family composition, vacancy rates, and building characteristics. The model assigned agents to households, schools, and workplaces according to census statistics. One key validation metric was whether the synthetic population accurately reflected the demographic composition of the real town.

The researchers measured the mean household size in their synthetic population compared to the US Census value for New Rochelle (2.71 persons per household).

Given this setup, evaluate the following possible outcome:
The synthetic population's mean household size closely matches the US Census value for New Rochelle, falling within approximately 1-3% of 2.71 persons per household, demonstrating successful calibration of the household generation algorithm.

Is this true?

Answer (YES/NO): YES